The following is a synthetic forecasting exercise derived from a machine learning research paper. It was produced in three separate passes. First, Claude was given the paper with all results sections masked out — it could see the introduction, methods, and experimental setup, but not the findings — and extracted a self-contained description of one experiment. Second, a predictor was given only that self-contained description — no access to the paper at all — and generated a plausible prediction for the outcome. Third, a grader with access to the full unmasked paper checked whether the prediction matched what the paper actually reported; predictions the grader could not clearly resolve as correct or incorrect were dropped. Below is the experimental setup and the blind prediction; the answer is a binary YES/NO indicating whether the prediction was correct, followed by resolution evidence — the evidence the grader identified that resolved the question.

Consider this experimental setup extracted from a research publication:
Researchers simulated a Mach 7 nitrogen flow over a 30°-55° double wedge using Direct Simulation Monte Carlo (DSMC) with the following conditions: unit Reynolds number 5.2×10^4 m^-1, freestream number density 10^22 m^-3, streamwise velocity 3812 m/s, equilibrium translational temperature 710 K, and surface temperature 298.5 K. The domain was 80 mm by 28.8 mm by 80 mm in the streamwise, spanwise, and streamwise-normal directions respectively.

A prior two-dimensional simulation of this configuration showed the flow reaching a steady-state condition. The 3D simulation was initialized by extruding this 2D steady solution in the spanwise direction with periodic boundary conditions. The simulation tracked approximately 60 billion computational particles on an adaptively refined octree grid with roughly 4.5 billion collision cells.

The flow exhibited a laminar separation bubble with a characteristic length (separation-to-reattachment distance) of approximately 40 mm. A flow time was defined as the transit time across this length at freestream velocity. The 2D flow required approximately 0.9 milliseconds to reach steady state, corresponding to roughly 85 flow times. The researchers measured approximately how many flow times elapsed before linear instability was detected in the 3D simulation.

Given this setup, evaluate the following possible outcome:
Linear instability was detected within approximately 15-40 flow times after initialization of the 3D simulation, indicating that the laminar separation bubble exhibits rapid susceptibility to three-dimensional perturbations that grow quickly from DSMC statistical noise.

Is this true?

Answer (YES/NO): NO